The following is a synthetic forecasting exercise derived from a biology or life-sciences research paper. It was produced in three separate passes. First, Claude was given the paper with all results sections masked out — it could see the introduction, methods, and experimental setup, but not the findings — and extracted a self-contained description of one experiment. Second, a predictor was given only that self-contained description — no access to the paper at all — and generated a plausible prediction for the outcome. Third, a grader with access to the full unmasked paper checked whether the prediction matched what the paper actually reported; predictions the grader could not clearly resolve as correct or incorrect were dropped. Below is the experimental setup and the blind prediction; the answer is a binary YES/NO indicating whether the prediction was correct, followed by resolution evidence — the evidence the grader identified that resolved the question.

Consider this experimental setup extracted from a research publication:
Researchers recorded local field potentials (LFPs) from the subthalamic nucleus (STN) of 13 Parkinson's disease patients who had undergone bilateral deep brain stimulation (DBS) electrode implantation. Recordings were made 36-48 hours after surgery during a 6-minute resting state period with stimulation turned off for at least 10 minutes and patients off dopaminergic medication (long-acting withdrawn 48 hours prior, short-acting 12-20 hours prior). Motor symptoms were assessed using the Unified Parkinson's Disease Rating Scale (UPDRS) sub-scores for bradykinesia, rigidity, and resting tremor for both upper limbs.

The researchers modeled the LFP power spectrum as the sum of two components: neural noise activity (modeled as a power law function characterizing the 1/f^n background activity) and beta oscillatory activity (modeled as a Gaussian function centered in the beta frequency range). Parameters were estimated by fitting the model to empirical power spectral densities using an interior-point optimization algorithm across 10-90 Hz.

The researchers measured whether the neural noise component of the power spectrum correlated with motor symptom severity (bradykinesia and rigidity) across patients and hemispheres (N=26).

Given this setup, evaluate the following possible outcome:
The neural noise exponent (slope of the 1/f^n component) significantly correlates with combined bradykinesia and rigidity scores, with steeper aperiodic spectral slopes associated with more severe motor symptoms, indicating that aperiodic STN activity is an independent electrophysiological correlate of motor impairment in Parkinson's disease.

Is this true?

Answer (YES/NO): NO